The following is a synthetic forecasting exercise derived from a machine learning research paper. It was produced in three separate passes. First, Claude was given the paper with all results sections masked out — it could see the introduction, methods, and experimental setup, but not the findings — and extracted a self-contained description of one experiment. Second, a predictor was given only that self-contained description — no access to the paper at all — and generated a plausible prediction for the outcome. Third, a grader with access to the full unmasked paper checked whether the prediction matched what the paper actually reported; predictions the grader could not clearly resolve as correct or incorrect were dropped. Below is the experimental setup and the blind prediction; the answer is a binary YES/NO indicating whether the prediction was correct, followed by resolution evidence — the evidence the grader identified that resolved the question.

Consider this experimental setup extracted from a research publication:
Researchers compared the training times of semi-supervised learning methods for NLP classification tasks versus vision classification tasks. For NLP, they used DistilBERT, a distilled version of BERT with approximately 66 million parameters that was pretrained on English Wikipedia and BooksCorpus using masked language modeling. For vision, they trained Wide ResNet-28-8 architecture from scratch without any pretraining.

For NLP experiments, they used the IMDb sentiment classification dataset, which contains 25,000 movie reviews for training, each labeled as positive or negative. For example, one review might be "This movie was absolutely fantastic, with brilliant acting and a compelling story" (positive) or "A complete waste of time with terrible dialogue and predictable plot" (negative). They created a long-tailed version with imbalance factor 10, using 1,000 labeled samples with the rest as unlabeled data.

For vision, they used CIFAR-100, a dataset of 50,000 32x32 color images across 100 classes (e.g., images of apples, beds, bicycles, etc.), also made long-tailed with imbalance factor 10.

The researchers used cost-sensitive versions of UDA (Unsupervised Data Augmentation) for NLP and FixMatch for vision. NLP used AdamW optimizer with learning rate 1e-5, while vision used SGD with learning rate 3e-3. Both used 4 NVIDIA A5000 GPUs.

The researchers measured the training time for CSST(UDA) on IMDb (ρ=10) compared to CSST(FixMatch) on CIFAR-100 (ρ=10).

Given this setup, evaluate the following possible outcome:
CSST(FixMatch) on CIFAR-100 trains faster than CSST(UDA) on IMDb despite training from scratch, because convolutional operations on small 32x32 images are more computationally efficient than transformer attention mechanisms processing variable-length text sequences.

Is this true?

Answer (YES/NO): NO